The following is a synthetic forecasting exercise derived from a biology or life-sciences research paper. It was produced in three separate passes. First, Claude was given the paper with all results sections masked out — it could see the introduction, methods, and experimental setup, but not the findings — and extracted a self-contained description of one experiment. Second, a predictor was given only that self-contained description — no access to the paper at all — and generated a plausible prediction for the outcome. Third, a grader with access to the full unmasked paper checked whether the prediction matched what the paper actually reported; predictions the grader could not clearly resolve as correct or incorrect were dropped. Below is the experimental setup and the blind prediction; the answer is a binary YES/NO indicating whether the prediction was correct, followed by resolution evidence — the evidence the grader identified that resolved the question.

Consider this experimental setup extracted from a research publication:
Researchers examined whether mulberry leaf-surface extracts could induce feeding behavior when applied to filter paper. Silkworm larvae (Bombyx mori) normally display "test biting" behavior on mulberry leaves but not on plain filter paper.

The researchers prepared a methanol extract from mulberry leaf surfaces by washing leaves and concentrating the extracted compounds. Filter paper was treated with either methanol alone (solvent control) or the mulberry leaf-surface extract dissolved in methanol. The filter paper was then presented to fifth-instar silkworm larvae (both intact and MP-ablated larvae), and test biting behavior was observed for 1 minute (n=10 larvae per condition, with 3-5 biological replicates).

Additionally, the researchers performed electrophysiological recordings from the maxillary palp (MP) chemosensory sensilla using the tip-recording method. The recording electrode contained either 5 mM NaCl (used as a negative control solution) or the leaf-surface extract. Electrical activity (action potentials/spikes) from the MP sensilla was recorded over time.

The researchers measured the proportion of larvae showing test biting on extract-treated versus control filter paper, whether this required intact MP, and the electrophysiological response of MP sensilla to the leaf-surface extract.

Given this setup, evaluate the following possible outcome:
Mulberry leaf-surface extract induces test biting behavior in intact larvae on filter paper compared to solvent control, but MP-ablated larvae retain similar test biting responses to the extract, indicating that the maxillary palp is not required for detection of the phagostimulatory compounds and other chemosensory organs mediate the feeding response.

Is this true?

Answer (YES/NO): NO